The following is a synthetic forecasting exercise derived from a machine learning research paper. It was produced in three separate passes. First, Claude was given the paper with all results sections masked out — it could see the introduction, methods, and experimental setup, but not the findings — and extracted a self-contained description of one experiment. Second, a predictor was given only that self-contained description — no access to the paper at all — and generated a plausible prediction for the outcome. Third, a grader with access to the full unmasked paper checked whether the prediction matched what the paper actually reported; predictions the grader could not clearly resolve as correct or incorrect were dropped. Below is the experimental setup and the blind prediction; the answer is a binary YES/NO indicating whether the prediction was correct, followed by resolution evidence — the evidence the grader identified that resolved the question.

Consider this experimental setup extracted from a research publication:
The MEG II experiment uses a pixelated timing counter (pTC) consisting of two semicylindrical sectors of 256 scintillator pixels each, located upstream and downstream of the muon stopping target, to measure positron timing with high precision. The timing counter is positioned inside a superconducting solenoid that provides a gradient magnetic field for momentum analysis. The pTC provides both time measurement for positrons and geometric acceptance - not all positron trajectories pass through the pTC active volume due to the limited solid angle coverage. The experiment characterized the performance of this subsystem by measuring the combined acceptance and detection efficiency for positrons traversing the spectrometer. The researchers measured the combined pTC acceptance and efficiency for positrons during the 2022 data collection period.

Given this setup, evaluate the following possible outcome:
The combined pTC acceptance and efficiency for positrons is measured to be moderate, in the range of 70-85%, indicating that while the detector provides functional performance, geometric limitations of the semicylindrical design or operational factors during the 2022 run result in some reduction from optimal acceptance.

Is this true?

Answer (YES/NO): NO